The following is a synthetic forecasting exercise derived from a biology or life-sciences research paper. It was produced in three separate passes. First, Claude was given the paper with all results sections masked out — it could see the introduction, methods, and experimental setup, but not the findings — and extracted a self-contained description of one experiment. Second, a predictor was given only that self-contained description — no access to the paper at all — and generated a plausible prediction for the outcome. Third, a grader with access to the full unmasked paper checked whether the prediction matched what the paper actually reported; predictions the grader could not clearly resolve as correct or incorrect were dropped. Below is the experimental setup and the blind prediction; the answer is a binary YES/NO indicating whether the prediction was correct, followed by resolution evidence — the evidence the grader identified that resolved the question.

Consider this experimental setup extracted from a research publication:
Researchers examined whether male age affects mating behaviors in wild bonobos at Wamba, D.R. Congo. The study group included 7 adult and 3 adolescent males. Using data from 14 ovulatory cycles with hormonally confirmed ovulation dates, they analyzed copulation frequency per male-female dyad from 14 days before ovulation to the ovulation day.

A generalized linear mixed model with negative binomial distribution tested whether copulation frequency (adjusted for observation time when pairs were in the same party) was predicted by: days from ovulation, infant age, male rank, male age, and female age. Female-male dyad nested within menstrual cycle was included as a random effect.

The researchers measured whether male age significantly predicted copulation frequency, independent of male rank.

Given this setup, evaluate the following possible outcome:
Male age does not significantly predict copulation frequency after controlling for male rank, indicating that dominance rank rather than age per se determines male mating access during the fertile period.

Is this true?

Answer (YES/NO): NO